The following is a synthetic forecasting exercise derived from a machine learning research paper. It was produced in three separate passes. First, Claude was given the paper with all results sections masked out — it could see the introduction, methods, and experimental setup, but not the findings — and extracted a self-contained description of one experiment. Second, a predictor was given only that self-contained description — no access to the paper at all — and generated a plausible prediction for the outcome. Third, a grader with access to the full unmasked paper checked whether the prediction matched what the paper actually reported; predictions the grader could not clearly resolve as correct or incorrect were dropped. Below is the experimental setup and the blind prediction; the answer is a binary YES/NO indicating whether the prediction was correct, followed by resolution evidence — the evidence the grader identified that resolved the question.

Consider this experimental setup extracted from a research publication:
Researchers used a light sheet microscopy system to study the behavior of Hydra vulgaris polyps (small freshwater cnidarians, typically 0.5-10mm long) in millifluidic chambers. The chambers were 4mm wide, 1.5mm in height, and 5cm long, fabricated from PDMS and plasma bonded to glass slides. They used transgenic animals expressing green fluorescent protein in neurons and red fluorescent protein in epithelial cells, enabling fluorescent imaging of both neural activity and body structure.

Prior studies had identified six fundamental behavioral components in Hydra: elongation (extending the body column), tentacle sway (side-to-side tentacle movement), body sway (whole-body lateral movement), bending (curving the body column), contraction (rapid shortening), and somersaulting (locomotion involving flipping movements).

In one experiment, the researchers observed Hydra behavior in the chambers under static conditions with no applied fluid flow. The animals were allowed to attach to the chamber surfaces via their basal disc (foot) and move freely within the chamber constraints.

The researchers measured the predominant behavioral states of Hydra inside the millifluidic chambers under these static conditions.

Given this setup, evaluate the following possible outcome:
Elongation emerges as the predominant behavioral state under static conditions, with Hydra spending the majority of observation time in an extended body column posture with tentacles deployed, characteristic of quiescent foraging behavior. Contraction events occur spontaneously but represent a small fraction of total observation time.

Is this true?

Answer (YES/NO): NO